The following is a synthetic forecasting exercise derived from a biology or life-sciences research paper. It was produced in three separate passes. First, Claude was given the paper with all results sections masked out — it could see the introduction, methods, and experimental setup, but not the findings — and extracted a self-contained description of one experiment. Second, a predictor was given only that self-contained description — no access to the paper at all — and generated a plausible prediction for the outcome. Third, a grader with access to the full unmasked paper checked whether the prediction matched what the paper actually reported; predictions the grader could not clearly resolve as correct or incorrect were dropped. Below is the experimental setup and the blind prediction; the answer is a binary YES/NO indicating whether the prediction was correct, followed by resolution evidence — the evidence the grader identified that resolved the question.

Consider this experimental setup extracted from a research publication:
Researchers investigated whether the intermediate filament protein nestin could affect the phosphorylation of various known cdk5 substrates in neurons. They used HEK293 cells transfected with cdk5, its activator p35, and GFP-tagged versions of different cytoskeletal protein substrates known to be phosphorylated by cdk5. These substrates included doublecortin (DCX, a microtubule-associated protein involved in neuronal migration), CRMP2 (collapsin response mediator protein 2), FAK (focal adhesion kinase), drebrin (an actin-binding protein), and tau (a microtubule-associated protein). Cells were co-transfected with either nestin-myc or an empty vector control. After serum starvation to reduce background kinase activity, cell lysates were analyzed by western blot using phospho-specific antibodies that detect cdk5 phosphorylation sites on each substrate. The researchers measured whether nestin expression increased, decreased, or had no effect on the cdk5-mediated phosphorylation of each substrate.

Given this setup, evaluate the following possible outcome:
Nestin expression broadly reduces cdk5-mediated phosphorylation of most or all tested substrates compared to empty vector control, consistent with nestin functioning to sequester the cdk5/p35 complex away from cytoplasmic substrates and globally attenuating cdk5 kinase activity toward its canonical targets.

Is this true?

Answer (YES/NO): NO